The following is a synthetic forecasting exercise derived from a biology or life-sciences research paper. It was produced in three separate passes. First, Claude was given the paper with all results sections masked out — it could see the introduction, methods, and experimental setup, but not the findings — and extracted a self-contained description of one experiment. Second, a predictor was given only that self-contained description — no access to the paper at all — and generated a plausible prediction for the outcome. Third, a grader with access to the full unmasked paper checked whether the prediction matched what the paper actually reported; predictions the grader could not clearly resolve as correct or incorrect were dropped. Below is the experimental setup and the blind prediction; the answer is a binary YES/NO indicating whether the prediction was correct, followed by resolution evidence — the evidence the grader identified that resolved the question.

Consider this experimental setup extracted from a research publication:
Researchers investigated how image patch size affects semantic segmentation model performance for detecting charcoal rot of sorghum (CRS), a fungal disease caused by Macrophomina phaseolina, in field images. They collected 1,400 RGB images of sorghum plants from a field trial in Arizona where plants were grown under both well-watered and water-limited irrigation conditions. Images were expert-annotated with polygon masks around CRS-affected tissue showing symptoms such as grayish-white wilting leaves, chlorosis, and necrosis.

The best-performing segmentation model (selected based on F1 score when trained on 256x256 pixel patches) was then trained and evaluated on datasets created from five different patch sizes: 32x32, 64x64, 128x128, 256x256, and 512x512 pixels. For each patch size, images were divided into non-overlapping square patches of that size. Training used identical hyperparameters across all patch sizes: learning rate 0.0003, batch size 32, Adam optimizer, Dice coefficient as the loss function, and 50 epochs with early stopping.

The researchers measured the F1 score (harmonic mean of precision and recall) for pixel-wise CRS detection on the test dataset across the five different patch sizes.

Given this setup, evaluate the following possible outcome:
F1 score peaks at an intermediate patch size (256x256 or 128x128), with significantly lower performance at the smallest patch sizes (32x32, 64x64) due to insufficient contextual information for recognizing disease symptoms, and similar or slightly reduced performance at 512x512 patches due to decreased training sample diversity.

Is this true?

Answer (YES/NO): NO